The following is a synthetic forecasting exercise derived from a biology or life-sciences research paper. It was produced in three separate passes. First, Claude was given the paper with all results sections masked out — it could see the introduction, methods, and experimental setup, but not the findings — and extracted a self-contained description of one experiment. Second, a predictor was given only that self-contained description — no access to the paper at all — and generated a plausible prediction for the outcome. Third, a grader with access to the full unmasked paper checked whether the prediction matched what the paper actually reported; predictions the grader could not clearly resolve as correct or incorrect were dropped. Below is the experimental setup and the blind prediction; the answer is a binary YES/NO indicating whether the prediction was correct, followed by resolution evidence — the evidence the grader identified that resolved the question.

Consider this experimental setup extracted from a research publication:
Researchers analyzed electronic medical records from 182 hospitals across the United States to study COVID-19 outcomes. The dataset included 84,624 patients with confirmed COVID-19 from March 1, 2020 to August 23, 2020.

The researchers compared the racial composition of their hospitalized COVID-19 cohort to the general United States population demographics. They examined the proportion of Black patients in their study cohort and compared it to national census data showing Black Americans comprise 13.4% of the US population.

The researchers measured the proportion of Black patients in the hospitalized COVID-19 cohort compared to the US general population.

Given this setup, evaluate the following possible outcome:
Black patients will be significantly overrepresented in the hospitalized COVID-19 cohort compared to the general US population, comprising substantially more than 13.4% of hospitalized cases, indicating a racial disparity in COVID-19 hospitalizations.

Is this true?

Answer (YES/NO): YES